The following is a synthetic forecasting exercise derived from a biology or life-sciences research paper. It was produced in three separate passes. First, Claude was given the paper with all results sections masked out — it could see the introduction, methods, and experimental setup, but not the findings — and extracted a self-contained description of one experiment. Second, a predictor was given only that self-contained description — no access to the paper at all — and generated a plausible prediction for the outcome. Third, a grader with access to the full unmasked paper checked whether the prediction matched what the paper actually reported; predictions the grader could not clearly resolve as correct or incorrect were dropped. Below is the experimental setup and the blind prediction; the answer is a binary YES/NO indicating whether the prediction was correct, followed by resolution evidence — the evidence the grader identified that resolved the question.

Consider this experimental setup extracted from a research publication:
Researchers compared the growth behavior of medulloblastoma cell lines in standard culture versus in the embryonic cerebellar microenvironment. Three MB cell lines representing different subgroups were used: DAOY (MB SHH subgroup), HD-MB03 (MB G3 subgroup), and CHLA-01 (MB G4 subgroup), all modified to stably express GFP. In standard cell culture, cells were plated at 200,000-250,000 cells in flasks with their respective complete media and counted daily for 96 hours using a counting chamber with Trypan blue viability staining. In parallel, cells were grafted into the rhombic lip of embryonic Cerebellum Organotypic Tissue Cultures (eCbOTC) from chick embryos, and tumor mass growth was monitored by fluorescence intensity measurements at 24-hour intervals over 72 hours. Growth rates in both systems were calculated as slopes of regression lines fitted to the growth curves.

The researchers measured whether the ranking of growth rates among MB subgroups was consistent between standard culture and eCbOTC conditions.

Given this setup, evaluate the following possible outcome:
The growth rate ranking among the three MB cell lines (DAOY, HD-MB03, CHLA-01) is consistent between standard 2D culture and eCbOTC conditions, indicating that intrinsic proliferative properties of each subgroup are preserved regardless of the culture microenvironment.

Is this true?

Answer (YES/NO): NO